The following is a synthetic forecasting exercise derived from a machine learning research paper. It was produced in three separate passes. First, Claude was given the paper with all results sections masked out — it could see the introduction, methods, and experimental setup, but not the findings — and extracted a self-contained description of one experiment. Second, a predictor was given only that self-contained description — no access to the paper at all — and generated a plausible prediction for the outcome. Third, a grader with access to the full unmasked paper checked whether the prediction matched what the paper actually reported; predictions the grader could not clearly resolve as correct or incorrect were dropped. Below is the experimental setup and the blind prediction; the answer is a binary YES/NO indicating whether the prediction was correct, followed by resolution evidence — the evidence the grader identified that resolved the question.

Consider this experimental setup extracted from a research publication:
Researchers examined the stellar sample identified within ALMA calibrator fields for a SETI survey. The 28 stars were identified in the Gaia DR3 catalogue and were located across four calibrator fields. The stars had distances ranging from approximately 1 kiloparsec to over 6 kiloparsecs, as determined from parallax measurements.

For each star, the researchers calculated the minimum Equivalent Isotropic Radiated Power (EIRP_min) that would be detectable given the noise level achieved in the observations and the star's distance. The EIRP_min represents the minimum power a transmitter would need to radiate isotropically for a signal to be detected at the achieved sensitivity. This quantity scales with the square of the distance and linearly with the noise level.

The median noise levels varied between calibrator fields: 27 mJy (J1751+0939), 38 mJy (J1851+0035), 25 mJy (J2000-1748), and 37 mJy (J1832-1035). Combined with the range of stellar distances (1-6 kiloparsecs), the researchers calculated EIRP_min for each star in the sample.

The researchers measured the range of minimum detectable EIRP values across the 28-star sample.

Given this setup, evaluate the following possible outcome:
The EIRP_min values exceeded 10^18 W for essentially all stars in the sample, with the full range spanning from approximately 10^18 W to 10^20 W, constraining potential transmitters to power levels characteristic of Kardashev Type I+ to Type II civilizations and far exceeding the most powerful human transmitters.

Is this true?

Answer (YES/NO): NO